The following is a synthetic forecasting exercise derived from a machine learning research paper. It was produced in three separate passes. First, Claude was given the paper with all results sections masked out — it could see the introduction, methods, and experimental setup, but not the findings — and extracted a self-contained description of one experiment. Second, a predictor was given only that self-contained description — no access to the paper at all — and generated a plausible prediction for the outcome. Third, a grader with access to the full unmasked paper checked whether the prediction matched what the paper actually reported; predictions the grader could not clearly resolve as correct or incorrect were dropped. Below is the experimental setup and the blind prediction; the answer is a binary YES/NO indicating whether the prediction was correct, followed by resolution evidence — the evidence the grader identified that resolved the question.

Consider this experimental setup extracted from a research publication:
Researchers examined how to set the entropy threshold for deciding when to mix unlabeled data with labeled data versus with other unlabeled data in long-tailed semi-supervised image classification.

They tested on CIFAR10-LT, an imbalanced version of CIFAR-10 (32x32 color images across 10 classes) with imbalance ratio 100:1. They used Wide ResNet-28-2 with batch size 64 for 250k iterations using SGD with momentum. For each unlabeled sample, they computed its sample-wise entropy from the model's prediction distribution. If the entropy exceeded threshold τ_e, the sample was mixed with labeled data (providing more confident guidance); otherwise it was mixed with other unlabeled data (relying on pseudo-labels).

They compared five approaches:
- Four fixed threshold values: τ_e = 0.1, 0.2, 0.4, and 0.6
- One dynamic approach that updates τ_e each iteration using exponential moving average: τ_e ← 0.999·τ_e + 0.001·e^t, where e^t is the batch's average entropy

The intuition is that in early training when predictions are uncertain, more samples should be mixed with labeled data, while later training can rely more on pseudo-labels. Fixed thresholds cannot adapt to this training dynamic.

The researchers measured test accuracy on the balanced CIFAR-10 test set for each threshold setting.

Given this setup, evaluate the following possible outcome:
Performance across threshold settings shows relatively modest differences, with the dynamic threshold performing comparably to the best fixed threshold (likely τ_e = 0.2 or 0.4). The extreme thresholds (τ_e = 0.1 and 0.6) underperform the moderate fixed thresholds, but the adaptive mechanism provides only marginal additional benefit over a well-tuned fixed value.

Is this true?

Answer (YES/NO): YES